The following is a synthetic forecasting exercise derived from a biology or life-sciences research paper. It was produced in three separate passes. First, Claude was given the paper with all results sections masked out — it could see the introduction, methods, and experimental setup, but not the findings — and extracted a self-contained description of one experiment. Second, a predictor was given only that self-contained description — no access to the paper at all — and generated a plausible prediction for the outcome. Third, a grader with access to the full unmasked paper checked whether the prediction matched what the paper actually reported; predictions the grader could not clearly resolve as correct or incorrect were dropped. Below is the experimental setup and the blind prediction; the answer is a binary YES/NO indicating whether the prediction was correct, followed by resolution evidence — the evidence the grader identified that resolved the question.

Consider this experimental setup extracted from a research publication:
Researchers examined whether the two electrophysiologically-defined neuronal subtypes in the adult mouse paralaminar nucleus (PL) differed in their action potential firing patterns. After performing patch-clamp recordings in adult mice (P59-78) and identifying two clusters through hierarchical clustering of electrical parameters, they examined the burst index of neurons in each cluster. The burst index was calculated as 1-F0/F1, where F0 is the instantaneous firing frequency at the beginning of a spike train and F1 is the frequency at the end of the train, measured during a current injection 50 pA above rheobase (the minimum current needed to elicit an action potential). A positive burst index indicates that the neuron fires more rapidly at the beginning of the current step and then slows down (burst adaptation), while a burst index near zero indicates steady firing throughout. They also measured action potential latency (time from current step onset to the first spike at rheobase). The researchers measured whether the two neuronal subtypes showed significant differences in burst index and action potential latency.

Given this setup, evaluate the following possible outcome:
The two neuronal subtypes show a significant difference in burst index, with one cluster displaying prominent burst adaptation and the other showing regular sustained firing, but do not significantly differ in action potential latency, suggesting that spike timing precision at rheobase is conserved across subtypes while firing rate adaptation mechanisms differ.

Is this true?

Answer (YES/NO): NO